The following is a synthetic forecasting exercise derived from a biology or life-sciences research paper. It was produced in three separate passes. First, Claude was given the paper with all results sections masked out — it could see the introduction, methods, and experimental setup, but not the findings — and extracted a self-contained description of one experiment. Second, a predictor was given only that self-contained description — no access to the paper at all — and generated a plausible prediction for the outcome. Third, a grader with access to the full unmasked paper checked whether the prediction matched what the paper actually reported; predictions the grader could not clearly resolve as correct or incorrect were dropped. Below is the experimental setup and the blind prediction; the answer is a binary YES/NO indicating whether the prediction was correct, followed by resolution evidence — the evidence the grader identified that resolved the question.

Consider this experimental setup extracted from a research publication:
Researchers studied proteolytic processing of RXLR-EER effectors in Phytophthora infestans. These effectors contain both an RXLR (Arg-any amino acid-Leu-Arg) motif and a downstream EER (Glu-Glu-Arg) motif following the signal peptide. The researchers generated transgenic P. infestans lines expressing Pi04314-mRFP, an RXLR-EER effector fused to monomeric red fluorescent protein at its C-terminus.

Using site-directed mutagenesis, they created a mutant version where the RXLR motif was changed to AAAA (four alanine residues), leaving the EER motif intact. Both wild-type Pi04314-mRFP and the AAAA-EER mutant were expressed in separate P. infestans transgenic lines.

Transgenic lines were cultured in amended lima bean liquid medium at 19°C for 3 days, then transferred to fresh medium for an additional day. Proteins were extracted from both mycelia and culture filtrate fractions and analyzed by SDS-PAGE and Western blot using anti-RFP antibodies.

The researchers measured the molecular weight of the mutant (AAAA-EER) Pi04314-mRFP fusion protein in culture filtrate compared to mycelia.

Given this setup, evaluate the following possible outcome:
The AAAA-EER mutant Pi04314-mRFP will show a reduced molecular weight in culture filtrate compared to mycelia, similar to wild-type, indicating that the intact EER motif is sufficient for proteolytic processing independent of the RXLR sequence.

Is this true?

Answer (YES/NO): NO